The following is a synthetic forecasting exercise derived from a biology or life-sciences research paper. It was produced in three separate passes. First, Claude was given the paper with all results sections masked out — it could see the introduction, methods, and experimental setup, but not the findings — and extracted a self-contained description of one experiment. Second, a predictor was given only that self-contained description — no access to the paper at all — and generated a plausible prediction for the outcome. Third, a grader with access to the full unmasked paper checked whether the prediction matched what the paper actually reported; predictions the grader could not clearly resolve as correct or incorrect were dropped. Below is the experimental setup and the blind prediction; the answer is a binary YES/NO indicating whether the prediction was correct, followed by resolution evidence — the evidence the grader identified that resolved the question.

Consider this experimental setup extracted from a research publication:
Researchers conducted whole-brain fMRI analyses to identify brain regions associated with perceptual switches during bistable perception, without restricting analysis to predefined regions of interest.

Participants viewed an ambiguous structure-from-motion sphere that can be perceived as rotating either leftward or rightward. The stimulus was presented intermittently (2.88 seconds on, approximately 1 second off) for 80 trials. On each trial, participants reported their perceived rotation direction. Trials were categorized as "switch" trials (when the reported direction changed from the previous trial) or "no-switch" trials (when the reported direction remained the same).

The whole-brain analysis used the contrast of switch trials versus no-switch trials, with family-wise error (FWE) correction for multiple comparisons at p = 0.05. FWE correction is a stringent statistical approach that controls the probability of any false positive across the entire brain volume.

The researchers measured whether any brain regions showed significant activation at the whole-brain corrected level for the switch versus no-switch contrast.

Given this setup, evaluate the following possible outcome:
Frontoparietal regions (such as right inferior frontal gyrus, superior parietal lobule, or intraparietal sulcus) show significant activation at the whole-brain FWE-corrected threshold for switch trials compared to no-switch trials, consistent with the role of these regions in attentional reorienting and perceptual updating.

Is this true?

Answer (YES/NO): NO